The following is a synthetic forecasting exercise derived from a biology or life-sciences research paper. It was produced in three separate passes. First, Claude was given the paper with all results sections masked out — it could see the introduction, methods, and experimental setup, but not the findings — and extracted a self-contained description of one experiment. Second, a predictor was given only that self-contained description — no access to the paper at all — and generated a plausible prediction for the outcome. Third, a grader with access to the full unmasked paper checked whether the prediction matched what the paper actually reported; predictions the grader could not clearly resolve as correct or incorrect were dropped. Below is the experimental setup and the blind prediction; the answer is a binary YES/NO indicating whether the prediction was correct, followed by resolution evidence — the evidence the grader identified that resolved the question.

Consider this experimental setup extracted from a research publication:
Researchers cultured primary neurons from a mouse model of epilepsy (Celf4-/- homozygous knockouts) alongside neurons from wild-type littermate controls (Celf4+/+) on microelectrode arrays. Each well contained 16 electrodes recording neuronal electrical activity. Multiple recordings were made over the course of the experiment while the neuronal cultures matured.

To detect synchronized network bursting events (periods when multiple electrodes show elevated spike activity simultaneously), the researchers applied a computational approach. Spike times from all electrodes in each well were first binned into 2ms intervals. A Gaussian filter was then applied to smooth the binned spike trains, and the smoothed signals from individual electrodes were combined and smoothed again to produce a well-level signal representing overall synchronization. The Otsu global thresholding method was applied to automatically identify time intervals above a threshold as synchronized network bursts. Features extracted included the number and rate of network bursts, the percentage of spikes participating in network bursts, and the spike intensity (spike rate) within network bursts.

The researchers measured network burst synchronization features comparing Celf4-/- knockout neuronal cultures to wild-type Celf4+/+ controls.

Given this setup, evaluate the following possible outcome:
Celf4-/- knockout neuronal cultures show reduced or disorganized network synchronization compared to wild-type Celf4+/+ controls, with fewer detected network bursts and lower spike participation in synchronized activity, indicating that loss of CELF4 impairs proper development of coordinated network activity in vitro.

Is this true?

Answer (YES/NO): NO